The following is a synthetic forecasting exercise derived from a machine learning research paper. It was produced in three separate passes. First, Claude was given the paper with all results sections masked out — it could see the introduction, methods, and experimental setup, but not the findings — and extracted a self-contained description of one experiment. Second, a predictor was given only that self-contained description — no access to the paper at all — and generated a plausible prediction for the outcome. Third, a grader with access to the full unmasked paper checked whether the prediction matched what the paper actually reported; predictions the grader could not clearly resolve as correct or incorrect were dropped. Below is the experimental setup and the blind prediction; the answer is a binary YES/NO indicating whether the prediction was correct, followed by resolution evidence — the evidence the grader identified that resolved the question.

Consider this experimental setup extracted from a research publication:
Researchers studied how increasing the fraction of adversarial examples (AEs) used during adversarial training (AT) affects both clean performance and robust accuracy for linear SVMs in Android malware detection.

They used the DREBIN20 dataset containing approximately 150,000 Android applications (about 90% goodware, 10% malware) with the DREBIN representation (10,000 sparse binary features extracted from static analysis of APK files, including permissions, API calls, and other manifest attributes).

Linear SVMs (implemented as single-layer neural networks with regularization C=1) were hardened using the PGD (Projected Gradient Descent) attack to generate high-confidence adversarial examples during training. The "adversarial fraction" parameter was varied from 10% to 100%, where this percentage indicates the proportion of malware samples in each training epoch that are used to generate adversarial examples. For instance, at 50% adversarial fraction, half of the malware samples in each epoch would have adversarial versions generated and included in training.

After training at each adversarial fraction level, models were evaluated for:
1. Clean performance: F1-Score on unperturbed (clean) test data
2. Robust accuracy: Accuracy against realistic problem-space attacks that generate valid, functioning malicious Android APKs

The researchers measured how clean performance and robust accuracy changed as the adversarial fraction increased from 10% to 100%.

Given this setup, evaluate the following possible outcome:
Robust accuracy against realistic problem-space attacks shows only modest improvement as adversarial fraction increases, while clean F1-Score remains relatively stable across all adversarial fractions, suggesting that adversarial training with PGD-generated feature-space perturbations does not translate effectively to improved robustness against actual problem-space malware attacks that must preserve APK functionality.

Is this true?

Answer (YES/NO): NO